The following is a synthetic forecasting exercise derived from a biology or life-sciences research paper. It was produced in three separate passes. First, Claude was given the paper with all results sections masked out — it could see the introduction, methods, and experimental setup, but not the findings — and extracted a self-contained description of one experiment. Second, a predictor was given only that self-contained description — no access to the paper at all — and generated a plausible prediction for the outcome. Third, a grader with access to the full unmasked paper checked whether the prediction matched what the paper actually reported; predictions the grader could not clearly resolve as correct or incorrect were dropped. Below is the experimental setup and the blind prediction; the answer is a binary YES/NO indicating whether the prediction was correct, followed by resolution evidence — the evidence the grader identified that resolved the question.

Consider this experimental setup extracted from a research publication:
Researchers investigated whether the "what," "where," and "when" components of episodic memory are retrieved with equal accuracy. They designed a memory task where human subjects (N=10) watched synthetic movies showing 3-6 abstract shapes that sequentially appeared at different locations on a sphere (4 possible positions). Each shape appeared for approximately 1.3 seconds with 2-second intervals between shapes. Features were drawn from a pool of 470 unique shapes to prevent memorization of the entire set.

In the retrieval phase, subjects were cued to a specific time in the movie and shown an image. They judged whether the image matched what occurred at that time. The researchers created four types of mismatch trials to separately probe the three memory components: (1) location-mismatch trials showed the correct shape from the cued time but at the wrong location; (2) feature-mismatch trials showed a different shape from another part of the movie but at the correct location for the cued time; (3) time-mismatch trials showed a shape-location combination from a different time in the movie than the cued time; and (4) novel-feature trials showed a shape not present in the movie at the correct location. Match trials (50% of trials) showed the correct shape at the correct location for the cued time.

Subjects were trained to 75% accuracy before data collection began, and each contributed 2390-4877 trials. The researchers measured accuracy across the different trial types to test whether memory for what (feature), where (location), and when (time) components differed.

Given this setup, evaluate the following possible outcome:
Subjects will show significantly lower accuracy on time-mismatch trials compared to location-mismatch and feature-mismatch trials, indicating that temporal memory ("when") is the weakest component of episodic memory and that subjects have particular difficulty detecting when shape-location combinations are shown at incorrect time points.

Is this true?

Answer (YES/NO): YES